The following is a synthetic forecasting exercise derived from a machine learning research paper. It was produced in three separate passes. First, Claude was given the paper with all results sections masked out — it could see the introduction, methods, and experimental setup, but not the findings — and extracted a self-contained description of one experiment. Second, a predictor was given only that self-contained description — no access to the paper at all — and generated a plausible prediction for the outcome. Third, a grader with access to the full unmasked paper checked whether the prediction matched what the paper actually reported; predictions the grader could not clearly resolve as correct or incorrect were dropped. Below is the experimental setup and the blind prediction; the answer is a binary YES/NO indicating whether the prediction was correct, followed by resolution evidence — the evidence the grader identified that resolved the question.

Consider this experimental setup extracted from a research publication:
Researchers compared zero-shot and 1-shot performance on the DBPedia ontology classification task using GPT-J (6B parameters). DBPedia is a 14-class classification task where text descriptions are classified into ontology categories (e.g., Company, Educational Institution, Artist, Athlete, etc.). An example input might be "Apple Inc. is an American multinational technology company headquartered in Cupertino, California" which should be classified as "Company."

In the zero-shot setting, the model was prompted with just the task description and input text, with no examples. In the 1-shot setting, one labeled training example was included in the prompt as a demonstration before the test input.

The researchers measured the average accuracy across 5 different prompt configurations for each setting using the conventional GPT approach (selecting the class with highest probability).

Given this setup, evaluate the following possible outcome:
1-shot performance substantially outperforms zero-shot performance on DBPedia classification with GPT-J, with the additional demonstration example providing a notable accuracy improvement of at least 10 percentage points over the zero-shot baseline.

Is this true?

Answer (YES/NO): YES